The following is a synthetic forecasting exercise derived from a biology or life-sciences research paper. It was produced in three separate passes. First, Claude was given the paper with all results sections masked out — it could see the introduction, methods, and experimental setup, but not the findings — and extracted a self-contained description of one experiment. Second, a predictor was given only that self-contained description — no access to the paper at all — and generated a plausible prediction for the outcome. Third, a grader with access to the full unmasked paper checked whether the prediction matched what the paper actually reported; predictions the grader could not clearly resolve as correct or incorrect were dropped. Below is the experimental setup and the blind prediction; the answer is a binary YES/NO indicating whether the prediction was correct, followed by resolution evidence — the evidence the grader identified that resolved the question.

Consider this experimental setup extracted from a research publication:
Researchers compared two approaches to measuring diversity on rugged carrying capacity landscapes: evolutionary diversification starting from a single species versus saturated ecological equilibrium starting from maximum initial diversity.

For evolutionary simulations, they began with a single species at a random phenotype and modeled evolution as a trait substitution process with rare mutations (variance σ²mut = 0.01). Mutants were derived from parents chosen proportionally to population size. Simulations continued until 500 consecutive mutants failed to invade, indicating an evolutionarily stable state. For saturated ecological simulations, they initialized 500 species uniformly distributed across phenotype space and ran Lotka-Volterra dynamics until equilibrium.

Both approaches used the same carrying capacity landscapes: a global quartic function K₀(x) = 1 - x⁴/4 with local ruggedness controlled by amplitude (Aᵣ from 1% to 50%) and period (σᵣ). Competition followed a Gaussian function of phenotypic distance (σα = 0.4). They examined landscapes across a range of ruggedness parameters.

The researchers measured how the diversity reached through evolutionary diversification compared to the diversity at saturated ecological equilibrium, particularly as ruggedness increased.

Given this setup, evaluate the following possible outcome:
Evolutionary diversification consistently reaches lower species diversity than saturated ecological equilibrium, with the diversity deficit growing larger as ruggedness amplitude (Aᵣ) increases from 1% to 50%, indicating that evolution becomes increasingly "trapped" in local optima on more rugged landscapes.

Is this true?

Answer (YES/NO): YES